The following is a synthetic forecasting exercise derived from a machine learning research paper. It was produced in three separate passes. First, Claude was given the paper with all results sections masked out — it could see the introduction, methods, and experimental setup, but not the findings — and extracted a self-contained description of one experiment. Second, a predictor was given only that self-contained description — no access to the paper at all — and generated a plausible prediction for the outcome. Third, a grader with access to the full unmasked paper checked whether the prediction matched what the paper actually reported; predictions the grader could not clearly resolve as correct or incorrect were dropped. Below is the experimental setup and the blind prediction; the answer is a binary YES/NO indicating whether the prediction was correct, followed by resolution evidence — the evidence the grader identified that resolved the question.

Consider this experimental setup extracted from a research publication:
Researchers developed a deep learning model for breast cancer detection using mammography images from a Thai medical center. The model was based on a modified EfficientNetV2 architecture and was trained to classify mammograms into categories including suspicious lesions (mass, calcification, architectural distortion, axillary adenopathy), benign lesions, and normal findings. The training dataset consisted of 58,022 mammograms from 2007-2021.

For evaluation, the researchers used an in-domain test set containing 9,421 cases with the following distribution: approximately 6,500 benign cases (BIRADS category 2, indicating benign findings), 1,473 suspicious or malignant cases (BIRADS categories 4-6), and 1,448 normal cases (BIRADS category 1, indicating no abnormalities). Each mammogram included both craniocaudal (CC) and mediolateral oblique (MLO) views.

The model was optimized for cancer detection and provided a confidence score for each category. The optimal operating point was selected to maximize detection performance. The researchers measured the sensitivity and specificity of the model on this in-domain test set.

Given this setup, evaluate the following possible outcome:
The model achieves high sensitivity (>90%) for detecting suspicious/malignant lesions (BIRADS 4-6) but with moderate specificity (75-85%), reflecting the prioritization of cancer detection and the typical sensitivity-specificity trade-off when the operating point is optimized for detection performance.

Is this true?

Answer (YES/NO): NO